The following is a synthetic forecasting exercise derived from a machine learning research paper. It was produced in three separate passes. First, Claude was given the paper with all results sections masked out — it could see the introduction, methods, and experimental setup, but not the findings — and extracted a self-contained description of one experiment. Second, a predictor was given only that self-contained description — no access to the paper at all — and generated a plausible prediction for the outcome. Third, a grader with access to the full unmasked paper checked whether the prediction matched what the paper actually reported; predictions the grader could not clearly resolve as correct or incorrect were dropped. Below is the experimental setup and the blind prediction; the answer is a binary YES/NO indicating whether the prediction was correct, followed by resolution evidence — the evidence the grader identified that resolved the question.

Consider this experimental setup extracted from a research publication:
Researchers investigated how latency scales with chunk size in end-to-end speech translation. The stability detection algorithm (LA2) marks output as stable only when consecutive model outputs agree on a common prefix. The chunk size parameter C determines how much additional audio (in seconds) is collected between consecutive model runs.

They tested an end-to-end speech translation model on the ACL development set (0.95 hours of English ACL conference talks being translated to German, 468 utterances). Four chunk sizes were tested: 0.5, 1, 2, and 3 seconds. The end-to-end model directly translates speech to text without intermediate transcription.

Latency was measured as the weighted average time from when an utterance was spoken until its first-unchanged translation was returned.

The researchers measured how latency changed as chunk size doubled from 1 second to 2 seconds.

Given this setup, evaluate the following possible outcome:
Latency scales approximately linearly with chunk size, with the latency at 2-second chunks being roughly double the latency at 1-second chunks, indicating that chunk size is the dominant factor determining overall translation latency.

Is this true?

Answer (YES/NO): NO